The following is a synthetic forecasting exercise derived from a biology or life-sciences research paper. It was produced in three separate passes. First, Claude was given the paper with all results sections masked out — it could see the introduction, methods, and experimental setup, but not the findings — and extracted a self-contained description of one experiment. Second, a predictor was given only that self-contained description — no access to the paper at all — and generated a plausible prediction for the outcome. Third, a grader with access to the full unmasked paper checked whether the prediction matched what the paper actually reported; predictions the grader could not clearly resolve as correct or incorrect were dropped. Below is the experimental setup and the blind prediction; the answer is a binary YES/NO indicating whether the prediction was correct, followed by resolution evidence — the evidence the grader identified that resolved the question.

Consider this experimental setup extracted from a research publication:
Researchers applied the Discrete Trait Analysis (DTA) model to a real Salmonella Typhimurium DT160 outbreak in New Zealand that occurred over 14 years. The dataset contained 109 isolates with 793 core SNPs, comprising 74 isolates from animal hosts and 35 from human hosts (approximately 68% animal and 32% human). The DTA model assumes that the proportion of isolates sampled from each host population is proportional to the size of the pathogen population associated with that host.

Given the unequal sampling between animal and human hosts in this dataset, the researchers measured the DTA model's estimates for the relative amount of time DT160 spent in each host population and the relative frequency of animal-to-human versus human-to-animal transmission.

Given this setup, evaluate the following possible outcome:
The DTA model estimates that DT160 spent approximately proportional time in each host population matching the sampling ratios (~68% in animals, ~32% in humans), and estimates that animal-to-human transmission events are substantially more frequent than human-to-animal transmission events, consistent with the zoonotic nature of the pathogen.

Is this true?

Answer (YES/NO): YES